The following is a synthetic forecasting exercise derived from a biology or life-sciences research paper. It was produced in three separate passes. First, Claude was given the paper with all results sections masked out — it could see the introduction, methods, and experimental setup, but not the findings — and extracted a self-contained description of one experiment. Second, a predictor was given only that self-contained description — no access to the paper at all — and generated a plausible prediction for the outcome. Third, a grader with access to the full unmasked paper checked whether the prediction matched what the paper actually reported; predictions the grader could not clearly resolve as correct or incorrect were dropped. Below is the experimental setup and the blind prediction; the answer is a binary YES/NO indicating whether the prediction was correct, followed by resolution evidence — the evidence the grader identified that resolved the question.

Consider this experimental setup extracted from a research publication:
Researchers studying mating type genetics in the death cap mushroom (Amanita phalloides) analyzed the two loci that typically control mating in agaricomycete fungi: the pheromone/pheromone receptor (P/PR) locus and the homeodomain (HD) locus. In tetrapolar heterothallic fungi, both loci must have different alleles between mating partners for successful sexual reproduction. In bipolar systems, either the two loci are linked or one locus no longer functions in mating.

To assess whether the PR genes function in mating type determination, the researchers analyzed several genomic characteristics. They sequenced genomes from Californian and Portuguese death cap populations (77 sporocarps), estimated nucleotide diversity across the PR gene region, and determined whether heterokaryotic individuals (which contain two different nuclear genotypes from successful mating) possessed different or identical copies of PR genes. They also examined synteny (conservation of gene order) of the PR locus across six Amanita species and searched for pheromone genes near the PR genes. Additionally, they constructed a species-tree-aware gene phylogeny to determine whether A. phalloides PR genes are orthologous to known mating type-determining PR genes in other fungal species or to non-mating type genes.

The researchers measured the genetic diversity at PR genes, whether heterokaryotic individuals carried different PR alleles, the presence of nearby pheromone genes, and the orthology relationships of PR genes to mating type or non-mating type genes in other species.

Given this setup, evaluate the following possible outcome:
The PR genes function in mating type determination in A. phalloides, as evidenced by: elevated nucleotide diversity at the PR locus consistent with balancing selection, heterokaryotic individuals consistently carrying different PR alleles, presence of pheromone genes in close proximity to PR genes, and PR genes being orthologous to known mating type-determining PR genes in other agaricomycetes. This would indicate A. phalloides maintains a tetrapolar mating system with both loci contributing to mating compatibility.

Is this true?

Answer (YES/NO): NO